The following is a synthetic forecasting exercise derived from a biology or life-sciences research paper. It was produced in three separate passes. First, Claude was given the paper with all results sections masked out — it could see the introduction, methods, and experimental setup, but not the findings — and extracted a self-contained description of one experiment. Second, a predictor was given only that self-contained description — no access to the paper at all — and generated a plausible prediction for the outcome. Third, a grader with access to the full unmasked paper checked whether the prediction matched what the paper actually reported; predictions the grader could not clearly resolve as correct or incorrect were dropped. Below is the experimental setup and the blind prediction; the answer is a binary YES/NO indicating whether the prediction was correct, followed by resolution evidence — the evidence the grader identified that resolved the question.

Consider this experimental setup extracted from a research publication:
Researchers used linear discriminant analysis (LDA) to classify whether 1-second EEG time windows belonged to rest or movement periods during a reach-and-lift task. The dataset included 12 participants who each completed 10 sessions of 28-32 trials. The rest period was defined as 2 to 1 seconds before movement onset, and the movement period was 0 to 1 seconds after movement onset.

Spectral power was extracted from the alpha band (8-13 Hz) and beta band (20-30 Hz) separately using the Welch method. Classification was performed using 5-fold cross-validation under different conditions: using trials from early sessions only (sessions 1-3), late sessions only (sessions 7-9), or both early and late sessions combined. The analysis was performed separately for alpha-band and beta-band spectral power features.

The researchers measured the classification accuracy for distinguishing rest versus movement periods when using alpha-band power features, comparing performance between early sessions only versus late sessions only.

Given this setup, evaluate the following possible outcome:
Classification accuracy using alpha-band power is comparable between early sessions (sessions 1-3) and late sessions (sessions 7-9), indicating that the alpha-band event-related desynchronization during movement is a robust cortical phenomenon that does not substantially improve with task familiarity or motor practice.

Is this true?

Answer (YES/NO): NO